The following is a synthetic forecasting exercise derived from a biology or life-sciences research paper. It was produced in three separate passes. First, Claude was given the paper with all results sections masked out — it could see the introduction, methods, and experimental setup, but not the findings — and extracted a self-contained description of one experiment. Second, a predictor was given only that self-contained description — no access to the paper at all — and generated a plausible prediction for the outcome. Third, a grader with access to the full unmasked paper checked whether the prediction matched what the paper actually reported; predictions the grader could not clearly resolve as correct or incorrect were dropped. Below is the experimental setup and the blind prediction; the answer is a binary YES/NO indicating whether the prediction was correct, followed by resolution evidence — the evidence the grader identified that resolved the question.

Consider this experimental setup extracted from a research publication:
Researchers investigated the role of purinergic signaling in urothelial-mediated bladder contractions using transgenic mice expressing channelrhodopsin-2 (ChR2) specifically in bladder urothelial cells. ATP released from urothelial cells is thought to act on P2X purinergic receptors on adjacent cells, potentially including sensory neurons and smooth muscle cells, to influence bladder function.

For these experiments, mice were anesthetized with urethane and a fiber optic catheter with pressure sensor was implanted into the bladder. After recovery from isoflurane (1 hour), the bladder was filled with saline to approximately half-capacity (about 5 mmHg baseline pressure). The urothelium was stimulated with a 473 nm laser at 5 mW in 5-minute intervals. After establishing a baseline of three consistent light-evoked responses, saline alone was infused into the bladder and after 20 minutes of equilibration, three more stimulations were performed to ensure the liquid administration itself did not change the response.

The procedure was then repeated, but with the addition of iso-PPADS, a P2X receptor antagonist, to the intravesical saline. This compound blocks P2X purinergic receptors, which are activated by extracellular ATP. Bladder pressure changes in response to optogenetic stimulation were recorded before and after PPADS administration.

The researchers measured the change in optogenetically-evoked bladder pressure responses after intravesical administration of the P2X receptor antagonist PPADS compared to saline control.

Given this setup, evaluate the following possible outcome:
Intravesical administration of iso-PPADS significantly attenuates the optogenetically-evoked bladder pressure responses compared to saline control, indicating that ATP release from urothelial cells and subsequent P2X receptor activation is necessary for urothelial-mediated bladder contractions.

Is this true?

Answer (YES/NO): YES